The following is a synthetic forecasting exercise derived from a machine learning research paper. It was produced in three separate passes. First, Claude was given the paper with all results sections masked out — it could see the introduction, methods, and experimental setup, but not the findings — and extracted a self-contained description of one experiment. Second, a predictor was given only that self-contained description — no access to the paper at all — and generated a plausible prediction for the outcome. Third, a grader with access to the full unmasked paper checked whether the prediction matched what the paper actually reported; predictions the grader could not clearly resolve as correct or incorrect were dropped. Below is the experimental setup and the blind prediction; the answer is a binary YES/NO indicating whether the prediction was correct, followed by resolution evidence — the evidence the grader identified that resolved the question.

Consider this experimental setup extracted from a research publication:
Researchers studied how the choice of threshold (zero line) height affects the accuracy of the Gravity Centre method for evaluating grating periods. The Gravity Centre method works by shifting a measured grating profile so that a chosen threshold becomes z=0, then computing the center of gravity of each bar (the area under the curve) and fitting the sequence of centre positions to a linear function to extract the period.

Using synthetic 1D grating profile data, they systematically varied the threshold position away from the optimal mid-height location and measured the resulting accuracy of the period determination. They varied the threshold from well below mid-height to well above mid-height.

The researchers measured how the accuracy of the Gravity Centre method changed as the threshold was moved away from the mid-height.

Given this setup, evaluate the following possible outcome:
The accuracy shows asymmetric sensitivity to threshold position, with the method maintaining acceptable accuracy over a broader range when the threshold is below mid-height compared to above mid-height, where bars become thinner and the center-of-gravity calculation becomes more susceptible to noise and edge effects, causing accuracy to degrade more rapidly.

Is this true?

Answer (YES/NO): NO